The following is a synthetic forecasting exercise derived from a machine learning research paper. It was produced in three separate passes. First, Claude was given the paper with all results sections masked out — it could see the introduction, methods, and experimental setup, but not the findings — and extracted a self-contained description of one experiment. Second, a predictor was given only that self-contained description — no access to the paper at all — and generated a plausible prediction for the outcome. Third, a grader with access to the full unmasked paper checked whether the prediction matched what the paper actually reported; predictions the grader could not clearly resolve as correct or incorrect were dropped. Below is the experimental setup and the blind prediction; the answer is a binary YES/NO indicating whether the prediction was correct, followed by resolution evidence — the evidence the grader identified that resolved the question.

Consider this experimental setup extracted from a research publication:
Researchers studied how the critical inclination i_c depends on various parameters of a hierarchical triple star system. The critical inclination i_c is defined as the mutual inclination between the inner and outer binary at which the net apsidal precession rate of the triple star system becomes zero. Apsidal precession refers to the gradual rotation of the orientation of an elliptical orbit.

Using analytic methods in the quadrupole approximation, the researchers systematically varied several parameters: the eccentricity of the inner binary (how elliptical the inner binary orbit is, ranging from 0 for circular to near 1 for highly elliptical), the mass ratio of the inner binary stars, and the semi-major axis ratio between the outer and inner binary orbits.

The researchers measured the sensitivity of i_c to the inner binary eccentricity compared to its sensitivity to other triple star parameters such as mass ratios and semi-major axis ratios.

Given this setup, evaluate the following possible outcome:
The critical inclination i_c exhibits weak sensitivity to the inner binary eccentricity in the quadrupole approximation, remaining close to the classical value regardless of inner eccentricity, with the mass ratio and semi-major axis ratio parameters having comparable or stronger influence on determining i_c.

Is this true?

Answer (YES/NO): NO